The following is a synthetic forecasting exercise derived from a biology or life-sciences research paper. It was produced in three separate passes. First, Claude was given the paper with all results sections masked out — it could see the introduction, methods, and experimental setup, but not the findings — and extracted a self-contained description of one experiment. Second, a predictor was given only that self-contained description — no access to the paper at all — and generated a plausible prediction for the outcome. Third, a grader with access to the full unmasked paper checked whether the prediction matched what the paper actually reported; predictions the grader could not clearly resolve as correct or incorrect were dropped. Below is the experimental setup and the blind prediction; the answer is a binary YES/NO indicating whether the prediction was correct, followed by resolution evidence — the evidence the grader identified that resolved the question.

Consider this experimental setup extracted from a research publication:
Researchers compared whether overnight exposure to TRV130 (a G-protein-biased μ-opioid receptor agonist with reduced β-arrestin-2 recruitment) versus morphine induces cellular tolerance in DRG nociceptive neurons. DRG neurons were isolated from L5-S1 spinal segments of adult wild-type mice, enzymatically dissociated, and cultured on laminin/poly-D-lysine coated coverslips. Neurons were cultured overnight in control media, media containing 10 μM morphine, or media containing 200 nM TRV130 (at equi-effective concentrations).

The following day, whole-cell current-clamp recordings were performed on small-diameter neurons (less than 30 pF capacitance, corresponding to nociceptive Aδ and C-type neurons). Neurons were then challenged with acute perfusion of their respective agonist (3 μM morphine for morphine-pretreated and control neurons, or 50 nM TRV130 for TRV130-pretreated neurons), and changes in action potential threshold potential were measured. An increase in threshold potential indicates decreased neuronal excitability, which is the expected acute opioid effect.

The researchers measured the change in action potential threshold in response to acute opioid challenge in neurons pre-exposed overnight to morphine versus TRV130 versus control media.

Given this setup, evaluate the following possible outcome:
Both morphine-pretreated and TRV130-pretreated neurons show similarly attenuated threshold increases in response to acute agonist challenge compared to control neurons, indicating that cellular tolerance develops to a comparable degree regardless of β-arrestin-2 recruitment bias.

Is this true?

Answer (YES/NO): NO